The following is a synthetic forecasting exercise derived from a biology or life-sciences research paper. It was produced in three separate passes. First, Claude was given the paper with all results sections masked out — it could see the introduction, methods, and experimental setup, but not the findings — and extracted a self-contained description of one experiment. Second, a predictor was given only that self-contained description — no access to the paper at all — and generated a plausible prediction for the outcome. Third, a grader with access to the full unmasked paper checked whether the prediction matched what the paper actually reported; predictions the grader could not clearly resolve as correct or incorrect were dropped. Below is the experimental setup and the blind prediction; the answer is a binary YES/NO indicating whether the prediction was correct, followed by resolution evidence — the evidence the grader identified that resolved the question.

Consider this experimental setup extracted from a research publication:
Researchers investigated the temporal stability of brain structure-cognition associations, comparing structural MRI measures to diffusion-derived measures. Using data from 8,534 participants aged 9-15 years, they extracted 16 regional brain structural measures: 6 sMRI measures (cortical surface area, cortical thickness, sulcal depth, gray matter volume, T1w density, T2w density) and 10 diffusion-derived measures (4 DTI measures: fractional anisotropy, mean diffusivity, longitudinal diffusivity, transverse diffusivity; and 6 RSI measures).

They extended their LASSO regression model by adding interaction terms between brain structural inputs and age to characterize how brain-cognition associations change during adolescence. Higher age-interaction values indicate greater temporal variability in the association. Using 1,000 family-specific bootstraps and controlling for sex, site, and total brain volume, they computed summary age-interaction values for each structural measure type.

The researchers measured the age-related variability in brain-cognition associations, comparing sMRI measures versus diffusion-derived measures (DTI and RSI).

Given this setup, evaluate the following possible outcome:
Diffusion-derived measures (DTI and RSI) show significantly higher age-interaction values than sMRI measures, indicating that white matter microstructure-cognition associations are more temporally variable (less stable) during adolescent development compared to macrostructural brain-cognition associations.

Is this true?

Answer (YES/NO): NO